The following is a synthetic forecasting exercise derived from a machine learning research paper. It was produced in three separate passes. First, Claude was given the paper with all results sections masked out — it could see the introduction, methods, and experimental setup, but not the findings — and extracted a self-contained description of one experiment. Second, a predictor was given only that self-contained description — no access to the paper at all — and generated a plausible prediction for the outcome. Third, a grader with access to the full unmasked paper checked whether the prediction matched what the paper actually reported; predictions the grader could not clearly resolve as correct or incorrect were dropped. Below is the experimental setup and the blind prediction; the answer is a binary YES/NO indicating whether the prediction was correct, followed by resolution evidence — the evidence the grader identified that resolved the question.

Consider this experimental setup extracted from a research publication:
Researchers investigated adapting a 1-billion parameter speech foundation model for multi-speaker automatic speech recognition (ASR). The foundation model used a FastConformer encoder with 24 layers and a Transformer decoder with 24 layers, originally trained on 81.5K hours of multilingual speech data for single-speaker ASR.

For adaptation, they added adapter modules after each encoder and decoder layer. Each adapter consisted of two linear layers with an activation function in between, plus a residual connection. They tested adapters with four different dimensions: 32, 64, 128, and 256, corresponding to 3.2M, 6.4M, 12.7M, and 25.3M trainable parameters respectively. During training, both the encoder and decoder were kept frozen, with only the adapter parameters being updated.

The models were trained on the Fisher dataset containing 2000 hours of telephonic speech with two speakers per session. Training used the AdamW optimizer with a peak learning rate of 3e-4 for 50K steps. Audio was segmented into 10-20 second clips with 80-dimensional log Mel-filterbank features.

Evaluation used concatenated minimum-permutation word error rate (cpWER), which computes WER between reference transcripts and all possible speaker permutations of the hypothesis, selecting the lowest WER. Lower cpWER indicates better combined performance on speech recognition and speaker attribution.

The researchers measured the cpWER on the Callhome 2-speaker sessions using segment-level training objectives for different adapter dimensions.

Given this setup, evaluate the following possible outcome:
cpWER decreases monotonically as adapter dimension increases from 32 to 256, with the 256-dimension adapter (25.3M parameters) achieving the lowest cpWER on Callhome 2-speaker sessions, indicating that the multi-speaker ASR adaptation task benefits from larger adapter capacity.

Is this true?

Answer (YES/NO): NO